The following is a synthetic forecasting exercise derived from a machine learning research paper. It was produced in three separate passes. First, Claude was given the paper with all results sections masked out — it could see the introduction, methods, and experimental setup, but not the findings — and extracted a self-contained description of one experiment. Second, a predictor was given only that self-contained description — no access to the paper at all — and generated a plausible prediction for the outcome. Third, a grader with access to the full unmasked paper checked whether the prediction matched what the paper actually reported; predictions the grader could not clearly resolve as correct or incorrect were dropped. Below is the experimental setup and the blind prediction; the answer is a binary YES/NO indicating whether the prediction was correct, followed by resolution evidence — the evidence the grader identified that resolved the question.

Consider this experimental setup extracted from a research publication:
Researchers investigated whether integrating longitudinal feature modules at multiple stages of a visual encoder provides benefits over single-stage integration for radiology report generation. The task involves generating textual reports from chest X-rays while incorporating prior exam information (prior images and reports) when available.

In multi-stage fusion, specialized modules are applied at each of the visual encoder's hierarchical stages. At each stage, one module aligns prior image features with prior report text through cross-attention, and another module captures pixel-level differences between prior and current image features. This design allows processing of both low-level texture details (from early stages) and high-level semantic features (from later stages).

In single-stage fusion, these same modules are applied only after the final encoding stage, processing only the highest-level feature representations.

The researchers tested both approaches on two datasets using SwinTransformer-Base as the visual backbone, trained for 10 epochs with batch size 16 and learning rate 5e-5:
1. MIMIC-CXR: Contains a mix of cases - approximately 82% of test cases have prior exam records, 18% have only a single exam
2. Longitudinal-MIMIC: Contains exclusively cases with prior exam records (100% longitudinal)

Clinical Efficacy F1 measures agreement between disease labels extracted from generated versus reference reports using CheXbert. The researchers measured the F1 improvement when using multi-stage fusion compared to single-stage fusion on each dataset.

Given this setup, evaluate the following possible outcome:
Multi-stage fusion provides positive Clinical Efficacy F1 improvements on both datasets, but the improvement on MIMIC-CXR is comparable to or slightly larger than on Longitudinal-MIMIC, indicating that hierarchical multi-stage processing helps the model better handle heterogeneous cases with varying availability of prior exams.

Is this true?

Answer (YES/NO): NO